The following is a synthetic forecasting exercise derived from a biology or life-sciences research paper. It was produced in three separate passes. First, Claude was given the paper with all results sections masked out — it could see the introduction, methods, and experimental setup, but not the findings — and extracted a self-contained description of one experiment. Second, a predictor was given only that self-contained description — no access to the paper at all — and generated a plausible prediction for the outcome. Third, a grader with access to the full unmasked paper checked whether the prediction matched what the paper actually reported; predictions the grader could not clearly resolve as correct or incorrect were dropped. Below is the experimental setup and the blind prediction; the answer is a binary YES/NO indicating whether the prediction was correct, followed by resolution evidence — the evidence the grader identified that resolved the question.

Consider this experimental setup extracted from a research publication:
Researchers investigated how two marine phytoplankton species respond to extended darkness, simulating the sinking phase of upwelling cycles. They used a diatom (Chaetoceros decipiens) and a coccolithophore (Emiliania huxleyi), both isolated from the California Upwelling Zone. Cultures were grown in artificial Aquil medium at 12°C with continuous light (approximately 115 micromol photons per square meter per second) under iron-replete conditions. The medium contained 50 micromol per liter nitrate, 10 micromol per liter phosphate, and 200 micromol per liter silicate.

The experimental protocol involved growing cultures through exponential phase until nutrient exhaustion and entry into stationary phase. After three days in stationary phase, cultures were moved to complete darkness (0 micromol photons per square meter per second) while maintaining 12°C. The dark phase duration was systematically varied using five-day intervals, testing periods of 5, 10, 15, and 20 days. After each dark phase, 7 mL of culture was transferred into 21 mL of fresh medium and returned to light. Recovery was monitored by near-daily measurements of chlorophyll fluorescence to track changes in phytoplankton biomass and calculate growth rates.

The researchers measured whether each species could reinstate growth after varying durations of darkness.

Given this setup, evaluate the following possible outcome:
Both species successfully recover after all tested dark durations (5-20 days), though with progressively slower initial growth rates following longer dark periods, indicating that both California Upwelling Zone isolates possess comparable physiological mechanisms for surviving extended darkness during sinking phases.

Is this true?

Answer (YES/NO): NO